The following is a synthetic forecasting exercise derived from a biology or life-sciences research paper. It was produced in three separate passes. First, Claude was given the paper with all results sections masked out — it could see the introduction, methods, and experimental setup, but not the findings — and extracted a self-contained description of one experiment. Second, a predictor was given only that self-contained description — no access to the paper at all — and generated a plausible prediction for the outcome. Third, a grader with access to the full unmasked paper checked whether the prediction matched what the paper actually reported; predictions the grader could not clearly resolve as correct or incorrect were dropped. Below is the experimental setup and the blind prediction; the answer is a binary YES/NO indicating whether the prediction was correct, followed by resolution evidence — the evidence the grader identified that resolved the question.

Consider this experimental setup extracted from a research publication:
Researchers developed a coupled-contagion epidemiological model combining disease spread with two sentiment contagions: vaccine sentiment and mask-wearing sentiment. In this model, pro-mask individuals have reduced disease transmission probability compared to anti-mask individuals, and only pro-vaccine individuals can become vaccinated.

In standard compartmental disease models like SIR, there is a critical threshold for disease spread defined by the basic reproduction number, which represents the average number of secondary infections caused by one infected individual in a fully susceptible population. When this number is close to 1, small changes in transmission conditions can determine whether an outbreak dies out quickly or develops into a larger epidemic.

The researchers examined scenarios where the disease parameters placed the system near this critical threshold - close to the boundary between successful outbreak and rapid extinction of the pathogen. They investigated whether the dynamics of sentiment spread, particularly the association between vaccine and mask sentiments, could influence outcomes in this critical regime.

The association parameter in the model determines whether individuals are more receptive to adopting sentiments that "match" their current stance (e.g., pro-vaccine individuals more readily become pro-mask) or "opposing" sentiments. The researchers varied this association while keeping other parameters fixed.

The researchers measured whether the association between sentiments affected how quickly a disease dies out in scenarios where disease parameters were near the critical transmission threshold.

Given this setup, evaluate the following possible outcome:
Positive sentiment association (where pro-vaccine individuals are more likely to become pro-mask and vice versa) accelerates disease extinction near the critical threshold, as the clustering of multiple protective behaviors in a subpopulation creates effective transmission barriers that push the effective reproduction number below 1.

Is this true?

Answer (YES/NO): YES